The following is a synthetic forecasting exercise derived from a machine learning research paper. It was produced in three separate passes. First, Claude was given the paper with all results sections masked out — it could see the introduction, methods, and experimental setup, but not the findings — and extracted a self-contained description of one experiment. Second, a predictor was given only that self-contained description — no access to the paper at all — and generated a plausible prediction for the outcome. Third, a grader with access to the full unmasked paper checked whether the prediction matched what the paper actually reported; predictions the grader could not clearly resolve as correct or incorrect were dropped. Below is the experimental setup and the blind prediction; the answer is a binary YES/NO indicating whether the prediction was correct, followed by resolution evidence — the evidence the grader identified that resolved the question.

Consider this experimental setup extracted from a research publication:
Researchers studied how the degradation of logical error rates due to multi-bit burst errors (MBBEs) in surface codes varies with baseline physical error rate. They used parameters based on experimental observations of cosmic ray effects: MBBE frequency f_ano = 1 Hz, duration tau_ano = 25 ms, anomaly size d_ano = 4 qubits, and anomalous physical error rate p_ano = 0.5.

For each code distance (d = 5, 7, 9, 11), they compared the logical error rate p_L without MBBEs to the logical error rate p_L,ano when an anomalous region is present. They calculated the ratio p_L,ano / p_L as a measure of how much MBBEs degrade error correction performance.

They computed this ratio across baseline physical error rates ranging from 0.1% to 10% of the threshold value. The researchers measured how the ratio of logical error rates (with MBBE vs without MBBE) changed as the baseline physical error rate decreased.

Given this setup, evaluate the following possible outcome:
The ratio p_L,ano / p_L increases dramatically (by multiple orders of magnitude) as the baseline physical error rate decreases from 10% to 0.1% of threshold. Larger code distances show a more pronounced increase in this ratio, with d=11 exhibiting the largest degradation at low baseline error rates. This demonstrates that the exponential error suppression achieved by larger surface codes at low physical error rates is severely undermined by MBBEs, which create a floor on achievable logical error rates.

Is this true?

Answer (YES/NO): NO